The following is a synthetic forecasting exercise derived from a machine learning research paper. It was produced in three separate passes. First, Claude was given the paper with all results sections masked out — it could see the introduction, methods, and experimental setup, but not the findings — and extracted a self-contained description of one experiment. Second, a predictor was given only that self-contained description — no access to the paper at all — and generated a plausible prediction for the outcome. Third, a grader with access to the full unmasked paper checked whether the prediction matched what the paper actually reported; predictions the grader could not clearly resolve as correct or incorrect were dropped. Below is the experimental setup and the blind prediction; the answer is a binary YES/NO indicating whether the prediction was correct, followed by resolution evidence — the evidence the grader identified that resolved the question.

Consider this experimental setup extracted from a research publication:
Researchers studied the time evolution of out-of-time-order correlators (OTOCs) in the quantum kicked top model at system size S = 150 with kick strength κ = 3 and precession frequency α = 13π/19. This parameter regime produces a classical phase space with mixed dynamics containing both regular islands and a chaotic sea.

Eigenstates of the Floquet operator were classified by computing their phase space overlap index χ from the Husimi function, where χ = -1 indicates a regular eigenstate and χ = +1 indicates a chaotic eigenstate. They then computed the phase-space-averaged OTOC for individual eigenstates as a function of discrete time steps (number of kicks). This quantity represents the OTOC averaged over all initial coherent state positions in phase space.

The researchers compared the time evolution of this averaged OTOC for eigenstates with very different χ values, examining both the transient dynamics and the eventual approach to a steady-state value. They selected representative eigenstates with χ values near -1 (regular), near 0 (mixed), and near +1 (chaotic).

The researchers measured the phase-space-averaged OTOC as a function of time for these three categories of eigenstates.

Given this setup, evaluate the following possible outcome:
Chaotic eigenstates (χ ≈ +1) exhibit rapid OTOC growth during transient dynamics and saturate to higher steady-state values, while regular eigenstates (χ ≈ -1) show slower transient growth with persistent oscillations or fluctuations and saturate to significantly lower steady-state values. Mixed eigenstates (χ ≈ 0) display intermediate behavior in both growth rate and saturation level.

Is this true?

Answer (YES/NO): NO